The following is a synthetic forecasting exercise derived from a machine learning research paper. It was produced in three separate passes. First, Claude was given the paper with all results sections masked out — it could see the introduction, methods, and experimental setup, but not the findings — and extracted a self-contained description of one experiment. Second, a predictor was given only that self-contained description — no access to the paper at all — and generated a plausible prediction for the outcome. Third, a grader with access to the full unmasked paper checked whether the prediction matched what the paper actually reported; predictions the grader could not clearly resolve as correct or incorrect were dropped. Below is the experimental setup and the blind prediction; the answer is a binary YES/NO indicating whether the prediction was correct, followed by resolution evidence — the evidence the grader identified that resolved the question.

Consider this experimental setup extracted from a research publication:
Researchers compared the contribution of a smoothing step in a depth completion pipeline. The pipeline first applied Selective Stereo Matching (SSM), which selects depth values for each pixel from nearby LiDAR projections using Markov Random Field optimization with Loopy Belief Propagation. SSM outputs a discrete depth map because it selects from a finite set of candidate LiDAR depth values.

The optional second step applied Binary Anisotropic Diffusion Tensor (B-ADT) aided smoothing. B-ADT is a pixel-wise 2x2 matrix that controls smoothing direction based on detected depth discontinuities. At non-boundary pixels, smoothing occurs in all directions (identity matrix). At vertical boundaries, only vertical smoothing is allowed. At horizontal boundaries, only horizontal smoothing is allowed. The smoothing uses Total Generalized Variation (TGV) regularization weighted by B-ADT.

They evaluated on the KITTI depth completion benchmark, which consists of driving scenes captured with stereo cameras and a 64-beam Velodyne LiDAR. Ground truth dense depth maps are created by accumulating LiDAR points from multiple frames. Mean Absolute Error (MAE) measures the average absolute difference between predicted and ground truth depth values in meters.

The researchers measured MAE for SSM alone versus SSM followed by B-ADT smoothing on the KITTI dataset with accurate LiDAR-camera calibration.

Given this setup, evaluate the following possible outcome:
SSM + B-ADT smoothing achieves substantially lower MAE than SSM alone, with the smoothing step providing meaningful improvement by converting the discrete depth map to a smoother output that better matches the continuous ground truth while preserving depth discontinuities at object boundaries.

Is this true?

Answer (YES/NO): NO